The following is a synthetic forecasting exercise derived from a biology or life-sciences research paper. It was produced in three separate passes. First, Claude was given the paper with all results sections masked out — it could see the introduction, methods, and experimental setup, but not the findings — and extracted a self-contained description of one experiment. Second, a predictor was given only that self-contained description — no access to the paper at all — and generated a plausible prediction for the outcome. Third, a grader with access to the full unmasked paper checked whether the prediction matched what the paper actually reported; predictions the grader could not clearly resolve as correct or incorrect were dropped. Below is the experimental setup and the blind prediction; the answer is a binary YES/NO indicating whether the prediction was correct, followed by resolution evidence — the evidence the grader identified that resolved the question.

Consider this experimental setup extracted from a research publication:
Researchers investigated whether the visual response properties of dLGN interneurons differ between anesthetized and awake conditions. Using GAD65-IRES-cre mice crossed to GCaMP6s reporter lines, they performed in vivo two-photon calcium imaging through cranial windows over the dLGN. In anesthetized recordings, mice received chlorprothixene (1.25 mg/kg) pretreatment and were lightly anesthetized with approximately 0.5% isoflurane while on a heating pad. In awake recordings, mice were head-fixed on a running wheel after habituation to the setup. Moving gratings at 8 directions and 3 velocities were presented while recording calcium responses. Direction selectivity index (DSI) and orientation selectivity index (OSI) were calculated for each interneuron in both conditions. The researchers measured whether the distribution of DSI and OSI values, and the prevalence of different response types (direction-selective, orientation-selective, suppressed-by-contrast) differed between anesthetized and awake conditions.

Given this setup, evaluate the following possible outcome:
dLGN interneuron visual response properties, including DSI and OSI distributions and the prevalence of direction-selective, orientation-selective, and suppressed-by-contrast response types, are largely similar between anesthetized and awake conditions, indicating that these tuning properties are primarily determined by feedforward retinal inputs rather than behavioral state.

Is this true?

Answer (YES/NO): NO